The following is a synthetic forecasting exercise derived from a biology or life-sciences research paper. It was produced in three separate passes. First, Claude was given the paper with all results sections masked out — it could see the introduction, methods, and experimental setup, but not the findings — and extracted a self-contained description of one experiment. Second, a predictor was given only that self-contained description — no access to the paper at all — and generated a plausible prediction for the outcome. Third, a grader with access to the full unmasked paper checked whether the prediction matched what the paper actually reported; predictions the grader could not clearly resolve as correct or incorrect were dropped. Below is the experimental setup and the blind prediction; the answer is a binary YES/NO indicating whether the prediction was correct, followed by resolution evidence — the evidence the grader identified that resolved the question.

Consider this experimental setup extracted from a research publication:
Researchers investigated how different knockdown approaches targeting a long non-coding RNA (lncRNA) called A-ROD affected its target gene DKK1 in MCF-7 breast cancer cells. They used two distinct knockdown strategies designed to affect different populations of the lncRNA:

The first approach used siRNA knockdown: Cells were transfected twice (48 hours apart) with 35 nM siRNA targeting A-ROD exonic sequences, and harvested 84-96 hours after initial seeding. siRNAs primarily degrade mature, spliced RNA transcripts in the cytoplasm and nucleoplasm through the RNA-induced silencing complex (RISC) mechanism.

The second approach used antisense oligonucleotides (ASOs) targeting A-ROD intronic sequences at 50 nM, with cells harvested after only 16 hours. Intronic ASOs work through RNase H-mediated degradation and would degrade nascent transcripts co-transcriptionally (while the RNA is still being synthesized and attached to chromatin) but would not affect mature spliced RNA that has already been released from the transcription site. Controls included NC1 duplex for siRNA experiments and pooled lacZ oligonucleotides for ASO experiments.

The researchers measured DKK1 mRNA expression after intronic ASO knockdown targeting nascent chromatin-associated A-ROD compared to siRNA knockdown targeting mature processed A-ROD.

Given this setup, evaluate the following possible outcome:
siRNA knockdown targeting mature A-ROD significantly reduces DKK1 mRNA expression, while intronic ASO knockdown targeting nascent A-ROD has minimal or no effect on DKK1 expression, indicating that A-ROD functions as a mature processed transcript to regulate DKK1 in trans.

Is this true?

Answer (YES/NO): NO